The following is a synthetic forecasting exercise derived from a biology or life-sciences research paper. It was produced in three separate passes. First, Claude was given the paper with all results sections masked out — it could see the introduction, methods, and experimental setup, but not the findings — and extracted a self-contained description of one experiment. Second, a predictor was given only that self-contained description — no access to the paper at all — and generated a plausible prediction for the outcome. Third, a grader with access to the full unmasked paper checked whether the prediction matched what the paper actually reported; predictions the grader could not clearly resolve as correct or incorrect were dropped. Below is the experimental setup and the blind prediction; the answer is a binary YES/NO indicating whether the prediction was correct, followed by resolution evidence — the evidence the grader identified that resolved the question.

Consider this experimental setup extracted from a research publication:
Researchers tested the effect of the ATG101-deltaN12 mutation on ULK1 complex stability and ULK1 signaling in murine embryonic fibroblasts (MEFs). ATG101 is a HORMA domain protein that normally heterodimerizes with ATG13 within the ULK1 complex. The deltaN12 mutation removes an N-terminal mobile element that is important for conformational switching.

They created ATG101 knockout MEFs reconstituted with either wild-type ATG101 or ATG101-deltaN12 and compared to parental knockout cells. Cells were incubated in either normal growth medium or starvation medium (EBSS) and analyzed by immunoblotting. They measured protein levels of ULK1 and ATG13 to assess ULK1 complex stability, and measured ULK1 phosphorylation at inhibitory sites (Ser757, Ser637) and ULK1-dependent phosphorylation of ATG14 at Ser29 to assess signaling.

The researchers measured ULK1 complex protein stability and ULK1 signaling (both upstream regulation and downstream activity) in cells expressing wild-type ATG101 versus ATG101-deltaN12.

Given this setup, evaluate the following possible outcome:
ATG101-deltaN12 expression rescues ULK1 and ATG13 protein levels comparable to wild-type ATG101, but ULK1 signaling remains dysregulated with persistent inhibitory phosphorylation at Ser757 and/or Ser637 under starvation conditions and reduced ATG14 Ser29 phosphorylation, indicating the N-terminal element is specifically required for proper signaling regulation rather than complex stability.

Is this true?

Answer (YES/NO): NO